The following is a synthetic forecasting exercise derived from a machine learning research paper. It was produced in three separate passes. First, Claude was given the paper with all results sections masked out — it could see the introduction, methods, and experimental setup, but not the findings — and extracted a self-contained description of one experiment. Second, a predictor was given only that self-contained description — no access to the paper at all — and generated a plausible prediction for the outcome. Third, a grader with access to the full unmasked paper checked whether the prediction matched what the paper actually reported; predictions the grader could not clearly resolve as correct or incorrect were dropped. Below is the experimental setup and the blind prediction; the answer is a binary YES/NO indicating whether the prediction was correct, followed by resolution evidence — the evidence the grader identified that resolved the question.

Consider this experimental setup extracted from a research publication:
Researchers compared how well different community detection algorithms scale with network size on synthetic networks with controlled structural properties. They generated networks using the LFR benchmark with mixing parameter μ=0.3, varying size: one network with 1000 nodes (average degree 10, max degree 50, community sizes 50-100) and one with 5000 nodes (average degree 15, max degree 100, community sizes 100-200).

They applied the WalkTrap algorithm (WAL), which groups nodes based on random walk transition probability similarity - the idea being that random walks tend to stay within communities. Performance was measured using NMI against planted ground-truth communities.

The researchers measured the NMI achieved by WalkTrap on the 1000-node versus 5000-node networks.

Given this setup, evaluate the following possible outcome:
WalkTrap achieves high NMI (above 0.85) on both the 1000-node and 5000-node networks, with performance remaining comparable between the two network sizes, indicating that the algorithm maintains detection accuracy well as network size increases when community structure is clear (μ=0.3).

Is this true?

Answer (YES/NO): NO